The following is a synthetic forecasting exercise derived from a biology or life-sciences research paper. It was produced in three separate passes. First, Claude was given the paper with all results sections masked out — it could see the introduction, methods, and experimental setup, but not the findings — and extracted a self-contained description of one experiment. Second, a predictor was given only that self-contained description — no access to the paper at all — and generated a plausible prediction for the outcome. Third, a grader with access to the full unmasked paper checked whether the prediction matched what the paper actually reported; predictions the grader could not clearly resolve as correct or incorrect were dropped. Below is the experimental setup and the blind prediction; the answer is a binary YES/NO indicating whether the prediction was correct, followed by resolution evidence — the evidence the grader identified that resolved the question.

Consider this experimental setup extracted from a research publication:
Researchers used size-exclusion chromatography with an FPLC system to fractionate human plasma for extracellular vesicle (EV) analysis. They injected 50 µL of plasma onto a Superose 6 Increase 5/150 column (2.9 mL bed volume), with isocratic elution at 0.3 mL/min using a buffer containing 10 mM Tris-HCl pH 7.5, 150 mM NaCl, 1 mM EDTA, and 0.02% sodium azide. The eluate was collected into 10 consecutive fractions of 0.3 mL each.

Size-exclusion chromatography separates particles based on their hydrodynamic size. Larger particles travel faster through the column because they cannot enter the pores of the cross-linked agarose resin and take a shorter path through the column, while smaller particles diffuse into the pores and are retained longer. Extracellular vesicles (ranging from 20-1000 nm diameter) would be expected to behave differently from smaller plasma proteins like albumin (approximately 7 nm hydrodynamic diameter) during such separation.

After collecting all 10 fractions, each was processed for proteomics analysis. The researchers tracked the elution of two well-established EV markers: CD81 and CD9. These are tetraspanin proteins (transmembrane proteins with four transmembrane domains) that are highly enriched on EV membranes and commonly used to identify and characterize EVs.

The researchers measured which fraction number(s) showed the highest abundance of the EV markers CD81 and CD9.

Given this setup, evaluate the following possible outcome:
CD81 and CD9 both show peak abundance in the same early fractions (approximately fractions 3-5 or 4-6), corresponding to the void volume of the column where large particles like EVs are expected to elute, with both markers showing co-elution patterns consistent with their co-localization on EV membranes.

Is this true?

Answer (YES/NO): YES